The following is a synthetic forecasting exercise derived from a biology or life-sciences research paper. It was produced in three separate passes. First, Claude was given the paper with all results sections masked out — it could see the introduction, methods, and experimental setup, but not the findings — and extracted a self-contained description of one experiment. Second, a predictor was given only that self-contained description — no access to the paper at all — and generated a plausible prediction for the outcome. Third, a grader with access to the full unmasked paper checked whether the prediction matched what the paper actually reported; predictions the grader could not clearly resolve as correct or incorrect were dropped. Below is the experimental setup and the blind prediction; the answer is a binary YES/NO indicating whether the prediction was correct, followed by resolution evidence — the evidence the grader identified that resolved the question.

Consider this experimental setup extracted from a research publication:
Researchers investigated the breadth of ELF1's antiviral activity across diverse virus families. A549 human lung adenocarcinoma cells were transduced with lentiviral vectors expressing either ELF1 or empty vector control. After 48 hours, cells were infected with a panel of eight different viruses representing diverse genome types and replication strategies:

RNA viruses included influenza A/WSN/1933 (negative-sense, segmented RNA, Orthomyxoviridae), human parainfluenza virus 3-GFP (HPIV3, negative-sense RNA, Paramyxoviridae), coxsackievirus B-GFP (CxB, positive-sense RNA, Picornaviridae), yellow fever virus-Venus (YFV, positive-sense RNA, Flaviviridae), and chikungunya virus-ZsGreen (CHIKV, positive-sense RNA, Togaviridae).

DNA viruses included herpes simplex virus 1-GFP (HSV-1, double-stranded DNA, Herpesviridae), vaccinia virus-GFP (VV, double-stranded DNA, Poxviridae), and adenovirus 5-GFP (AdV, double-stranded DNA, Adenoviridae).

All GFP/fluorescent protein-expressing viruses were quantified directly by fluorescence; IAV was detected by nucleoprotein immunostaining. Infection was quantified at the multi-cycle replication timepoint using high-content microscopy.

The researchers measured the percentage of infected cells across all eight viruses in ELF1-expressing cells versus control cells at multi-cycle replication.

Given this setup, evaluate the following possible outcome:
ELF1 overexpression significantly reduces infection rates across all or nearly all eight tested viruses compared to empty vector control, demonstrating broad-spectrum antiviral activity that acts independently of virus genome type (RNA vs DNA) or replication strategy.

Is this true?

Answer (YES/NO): YES